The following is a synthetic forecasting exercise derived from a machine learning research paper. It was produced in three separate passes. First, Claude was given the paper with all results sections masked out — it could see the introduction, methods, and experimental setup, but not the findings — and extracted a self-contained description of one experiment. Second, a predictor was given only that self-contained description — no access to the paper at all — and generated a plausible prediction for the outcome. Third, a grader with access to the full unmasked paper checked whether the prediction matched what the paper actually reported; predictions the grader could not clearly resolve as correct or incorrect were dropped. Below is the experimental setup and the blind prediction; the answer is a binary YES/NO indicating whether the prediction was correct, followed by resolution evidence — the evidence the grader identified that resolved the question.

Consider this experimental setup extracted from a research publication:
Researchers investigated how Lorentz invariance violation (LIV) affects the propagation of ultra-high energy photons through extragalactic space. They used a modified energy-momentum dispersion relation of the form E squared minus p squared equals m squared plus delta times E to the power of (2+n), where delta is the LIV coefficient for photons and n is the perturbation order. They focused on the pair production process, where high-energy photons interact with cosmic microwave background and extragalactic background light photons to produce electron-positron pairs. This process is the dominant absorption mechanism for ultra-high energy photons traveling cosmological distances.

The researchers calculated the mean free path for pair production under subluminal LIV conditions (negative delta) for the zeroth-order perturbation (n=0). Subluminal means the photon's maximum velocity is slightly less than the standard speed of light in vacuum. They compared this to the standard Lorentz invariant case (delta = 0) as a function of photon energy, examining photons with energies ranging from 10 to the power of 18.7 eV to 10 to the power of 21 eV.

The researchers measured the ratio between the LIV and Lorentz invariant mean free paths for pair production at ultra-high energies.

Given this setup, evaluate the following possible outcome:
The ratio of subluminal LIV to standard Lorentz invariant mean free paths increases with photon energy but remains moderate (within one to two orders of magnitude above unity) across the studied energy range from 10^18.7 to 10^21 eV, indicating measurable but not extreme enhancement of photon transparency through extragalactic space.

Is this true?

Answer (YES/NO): NO